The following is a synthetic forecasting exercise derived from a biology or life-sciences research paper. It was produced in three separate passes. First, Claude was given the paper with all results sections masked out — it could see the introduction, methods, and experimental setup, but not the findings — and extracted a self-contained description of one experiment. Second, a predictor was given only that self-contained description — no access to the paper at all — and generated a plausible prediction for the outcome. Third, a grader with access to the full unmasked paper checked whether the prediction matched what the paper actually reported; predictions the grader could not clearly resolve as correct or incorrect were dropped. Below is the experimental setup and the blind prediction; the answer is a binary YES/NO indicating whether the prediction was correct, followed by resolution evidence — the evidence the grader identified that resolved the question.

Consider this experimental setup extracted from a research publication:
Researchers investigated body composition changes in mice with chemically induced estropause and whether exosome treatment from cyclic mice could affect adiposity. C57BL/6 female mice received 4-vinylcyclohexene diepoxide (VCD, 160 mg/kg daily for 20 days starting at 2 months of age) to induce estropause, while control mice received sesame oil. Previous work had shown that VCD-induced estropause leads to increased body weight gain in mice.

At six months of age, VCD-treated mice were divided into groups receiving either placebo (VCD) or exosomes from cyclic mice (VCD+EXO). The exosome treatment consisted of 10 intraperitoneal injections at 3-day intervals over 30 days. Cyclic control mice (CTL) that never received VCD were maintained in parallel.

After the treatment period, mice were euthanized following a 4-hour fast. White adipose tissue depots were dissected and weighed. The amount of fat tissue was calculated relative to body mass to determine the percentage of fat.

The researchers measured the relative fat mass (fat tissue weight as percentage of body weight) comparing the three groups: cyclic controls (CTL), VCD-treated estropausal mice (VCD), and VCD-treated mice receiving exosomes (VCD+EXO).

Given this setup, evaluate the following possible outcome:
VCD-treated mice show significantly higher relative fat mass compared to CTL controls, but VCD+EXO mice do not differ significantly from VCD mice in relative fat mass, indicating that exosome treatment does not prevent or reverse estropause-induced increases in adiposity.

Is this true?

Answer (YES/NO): NO